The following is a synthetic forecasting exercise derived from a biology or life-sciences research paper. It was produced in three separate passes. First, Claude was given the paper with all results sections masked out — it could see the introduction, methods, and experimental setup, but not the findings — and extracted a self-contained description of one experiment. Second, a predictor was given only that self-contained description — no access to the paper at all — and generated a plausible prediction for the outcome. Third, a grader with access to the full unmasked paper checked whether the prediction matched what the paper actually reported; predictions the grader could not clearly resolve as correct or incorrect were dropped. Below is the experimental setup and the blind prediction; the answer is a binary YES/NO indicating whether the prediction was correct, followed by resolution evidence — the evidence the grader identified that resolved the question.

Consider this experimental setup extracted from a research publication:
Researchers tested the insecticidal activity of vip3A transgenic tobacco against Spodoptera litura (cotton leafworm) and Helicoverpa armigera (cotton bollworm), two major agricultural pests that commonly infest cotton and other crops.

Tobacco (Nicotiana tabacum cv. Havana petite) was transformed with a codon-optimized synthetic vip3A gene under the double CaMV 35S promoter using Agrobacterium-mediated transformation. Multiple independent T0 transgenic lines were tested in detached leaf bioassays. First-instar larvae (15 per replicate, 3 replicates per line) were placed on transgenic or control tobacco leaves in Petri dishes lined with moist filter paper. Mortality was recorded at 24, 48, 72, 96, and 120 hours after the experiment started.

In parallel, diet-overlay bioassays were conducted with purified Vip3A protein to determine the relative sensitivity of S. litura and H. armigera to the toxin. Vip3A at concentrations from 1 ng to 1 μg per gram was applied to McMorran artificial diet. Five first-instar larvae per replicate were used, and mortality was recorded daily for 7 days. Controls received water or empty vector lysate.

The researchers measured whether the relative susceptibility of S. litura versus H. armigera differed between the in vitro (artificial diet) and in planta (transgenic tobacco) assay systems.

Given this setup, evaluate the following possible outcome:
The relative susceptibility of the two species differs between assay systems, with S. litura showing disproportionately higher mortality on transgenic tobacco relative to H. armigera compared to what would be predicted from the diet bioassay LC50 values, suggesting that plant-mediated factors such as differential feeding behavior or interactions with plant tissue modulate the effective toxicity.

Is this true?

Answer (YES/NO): NO